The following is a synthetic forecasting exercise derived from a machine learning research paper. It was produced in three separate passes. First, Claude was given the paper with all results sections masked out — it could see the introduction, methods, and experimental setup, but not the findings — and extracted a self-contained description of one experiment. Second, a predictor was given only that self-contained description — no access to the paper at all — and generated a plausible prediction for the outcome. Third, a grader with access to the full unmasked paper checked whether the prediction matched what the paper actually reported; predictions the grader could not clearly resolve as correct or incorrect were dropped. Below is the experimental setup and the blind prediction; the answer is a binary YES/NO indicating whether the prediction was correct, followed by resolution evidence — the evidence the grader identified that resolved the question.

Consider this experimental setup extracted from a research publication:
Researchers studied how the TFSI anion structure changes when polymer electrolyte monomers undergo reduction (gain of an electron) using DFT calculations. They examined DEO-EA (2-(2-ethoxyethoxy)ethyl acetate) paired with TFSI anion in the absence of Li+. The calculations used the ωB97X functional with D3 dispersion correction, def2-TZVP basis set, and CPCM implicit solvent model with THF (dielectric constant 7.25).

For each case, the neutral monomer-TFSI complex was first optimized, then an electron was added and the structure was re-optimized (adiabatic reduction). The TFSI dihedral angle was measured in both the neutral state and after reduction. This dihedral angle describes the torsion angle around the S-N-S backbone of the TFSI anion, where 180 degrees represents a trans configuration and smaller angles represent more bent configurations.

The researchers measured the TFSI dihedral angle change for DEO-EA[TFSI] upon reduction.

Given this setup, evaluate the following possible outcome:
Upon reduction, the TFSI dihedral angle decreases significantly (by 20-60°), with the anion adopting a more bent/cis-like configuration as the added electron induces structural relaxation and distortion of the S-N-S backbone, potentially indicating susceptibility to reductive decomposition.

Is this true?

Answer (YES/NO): NO